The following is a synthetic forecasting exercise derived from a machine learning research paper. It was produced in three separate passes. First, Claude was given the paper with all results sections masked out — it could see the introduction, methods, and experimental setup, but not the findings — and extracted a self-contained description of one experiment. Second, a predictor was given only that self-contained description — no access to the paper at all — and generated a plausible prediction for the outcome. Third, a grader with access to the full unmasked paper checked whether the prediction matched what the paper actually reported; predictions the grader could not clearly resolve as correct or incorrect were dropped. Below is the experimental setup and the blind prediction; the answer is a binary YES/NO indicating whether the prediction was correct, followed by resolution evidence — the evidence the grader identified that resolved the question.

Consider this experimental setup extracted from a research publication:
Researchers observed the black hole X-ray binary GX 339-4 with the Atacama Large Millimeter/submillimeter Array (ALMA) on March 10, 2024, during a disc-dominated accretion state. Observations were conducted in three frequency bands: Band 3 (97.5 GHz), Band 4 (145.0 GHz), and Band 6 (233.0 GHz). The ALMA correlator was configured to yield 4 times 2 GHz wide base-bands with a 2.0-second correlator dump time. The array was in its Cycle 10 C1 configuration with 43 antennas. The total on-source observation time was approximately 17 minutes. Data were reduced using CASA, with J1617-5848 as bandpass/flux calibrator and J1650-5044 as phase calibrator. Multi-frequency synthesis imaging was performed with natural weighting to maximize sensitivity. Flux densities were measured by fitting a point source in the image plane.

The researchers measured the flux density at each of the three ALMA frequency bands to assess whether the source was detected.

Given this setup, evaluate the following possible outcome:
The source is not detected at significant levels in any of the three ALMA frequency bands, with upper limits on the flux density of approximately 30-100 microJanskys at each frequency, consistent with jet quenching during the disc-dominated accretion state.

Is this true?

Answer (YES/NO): NO